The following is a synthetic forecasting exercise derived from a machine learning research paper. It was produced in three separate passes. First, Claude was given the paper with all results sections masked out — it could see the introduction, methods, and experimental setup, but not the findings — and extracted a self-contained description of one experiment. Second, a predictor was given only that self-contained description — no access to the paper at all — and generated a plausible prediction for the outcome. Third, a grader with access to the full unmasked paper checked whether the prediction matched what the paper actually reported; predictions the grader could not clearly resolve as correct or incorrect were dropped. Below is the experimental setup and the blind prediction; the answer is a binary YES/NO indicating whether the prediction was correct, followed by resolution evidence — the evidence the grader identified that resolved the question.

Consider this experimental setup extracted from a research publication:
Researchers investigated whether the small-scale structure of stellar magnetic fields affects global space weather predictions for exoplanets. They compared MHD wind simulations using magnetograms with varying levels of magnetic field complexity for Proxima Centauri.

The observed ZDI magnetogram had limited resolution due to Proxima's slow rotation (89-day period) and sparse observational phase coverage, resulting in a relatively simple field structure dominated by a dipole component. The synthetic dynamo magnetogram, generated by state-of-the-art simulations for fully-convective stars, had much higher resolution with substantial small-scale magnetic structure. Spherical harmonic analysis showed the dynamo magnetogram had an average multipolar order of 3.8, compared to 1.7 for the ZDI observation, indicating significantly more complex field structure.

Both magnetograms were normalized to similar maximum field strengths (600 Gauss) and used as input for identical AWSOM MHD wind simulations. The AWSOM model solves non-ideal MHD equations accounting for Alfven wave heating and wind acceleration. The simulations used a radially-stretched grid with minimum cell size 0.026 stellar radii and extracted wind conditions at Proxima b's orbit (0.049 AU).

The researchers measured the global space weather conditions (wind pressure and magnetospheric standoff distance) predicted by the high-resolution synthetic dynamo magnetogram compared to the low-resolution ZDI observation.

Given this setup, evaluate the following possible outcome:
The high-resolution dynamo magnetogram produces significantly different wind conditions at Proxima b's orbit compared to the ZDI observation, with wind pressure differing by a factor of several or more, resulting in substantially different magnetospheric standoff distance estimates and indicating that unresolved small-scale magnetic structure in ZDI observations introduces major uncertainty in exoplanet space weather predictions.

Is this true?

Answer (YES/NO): NO